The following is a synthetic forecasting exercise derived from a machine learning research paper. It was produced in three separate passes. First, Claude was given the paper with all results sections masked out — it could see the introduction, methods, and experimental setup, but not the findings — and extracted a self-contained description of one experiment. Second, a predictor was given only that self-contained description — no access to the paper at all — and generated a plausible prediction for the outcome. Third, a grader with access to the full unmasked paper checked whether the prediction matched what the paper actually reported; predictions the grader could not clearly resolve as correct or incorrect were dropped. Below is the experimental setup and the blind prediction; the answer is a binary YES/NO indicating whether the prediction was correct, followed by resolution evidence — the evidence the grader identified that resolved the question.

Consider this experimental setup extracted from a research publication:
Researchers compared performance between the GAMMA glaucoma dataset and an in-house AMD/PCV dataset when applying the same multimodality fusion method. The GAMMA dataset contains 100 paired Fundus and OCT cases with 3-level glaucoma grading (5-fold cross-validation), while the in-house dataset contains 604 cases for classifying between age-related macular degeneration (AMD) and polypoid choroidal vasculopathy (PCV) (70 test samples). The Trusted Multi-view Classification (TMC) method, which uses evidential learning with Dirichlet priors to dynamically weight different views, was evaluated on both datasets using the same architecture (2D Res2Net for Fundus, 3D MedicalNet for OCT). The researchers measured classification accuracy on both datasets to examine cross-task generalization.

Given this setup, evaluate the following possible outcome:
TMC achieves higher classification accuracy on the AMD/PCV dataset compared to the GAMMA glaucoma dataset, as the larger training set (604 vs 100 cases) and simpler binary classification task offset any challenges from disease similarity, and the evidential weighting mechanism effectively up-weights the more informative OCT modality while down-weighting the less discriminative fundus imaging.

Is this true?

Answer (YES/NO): NO